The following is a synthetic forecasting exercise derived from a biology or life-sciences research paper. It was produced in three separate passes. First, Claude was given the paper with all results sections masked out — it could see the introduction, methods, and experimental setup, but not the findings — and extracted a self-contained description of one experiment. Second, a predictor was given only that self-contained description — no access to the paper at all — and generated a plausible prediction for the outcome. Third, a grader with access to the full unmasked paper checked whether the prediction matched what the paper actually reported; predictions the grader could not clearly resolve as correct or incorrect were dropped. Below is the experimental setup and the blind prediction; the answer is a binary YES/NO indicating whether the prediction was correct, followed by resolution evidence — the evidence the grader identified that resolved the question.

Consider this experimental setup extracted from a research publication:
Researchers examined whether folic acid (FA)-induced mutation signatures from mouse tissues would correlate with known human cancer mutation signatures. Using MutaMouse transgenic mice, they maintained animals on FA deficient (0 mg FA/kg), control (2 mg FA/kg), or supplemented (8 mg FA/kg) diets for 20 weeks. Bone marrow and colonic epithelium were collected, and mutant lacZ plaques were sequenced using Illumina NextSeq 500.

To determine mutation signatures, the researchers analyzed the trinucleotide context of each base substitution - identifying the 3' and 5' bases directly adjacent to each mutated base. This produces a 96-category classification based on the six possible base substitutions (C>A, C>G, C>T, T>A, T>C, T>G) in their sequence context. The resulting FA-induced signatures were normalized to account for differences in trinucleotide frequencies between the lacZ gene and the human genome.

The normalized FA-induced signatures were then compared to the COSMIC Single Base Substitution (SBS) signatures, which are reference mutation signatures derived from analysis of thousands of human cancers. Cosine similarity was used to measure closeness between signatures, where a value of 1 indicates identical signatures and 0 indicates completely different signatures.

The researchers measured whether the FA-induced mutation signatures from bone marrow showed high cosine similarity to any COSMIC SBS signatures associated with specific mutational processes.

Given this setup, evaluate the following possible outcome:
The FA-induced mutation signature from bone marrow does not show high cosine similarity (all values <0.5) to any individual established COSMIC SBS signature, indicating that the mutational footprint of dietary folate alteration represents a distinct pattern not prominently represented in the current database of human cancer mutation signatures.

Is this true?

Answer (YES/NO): NO